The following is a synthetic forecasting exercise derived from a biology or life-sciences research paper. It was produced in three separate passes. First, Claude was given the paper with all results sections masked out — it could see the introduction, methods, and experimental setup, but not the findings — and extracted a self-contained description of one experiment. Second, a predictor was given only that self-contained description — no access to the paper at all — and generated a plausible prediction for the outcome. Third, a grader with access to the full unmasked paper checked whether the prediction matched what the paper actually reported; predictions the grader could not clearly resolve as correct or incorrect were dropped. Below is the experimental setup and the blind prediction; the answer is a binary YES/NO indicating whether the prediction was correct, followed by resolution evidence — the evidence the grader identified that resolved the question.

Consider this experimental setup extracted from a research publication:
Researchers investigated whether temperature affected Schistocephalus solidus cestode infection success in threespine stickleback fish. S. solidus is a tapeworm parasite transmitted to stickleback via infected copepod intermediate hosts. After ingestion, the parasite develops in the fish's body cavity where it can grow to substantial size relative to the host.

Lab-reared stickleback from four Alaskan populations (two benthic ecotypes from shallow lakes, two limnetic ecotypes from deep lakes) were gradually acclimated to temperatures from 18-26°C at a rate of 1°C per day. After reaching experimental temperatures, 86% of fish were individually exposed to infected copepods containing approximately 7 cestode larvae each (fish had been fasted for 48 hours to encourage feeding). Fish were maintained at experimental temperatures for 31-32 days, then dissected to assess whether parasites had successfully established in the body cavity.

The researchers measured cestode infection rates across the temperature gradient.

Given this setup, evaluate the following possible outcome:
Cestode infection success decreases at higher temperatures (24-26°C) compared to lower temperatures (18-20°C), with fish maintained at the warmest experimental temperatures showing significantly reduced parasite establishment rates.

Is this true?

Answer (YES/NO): NO